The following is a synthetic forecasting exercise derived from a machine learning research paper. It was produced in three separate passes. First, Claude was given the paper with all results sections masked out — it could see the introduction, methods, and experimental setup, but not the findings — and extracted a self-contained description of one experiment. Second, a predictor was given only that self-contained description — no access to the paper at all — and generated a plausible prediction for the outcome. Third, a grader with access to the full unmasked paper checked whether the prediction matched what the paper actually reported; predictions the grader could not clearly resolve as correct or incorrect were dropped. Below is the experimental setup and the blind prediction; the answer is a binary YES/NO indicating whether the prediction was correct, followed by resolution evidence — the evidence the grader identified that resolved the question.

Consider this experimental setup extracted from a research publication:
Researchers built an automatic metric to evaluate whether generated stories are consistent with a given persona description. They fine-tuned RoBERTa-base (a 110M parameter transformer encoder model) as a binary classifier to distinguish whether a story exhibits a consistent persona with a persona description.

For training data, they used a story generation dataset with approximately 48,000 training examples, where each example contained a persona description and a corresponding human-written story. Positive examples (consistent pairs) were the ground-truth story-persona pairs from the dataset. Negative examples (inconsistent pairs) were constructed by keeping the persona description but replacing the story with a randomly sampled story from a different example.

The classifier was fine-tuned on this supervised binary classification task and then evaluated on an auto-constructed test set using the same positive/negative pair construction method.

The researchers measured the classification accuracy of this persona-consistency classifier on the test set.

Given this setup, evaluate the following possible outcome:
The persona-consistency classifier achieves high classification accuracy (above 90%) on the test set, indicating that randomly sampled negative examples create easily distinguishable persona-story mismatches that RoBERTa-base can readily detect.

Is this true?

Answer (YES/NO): NO